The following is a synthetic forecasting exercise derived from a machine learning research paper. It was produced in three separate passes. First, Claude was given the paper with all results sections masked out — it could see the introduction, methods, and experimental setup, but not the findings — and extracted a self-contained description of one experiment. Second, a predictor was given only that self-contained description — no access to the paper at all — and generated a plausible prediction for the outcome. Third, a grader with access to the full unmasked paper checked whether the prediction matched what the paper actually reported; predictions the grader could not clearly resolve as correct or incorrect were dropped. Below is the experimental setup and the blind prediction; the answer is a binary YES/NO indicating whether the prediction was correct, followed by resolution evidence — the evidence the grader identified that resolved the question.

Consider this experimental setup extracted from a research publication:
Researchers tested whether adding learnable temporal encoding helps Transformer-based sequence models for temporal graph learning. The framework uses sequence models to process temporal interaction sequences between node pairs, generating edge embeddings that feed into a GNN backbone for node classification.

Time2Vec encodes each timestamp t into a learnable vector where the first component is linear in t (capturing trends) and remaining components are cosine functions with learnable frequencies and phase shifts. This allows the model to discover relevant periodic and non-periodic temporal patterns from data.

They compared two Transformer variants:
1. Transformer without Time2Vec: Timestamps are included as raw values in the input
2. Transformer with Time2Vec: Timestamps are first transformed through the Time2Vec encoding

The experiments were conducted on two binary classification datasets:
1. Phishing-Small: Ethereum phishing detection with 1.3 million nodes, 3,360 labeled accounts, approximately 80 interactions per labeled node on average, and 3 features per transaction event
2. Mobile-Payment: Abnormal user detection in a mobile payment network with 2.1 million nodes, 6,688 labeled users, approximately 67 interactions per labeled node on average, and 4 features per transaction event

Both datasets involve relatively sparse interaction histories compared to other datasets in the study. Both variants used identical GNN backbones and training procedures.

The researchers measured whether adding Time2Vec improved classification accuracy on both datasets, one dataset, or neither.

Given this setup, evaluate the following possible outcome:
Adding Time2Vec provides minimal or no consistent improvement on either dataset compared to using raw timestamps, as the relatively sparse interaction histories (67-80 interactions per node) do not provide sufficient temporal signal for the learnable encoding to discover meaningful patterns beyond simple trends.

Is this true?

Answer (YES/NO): NO